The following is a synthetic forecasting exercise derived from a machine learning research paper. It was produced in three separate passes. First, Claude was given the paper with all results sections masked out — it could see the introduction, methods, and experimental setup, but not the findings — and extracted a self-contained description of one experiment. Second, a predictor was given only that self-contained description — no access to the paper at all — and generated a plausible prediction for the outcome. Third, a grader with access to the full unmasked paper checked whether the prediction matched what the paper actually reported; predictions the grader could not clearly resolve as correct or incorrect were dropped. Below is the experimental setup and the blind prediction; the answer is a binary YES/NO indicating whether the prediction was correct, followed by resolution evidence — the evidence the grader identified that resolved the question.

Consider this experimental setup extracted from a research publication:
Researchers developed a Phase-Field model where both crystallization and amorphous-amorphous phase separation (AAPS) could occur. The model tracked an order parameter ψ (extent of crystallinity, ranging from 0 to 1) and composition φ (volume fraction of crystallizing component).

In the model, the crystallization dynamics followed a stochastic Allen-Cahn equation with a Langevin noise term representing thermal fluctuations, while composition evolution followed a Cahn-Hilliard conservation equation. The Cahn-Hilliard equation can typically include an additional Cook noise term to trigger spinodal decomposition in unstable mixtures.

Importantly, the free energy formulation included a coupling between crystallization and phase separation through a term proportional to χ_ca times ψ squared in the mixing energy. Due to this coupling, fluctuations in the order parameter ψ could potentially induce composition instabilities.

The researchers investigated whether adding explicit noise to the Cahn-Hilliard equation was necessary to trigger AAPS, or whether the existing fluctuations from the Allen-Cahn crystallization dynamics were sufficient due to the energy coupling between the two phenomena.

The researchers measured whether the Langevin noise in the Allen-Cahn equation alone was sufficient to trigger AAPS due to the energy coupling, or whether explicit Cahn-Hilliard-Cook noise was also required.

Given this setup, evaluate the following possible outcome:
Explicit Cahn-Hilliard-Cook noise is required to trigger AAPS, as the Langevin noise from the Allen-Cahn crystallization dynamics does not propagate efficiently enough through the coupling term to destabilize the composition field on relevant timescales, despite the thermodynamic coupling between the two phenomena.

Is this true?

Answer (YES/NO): NO